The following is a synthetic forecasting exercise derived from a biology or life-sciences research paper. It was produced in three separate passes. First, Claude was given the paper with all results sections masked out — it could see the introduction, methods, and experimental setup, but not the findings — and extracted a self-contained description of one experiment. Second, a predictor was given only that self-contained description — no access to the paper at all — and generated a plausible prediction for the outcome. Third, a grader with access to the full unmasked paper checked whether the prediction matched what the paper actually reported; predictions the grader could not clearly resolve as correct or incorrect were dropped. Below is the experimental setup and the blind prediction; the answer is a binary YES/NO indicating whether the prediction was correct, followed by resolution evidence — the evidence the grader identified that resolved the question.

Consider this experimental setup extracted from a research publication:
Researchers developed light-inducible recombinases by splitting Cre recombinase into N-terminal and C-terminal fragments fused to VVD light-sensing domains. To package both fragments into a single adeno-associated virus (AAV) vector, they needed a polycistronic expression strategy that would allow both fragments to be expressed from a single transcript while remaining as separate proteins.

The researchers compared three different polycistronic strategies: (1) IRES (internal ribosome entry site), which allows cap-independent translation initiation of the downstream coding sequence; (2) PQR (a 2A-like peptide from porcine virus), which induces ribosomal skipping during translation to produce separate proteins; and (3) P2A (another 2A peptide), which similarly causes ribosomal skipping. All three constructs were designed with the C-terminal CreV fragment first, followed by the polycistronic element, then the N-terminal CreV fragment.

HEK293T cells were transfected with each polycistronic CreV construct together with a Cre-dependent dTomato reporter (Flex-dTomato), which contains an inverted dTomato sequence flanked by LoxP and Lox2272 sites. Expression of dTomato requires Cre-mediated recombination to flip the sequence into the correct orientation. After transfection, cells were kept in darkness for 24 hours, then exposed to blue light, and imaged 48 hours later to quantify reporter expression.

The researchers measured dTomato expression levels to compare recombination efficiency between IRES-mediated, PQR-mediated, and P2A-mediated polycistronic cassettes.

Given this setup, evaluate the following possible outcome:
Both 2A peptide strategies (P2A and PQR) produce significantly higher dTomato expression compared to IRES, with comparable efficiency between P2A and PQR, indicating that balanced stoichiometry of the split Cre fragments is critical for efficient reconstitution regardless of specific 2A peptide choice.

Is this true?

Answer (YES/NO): NO